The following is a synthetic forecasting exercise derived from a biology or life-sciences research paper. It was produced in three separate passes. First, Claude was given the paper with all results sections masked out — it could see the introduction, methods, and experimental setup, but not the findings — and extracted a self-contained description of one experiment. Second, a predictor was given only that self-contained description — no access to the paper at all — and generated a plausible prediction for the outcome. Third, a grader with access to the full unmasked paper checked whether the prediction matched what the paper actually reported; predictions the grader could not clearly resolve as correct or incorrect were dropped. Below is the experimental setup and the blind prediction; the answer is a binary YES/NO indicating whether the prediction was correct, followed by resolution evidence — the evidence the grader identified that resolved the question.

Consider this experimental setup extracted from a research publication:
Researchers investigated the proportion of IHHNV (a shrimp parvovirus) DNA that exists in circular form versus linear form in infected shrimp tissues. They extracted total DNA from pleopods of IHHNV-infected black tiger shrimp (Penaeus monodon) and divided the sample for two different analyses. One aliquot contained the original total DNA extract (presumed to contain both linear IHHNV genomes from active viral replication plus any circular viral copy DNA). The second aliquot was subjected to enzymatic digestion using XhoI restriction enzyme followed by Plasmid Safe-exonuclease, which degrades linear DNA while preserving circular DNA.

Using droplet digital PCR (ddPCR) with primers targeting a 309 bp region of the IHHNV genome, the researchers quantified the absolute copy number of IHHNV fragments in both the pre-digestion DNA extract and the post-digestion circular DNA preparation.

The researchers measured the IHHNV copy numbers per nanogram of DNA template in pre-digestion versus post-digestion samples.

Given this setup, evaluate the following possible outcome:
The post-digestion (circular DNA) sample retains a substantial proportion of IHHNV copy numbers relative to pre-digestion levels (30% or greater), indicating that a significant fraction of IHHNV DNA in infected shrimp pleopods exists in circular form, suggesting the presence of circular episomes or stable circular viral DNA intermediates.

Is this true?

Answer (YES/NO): NO